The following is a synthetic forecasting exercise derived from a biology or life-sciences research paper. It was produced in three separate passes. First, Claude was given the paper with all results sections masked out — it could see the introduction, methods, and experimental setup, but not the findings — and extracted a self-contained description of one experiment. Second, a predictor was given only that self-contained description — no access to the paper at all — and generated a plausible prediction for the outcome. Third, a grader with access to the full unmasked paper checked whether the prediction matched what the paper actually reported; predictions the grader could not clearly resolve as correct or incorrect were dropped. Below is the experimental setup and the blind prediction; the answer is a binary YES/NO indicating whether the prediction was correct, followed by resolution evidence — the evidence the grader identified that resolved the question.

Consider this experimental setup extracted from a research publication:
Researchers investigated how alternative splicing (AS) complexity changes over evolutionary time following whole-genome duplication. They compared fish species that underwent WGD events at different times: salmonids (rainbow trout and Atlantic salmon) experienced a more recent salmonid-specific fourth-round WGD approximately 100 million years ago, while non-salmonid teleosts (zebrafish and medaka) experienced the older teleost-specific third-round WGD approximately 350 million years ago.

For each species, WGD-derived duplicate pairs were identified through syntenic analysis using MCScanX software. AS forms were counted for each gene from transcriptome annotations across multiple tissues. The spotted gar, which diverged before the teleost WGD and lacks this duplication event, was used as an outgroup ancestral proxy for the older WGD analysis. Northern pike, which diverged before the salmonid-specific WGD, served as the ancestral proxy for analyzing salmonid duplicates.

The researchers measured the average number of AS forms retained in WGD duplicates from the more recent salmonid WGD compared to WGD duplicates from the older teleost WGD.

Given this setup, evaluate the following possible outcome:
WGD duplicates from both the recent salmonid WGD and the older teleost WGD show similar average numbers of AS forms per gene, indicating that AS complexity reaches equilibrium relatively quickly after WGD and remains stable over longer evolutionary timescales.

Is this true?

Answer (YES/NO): NO